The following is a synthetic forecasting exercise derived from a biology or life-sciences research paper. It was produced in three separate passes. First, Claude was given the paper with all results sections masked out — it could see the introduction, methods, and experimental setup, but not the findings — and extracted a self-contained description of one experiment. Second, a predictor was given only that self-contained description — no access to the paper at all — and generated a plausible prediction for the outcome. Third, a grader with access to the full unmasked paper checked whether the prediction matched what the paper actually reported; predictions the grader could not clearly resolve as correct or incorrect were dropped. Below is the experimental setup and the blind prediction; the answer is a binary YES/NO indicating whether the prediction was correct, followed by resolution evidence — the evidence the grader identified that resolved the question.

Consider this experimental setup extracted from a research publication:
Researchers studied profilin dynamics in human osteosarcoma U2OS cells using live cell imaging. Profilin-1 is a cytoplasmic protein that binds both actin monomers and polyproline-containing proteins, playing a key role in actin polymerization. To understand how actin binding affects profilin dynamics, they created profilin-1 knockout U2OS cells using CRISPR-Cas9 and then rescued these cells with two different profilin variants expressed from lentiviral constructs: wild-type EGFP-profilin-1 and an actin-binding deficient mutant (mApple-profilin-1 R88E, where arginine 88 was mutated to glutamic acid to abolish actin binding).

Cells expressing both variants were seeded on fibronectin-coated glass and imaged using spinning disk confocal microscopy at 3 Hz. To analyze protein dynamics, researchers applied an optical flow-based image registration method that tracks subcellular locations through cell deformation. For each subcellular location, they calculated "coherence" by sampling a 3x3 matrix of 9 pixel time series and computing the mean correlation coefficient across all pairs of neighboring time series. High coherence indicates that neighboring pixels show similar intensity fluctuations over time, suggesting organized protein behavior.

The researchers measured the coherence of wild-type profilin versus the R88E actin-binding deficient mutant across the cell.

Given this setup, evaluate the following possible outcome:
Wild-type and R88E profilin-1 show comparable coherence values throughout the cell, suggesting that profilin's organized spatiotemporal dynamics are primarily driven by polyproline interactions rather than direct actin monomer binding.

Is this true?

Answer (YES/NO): NO